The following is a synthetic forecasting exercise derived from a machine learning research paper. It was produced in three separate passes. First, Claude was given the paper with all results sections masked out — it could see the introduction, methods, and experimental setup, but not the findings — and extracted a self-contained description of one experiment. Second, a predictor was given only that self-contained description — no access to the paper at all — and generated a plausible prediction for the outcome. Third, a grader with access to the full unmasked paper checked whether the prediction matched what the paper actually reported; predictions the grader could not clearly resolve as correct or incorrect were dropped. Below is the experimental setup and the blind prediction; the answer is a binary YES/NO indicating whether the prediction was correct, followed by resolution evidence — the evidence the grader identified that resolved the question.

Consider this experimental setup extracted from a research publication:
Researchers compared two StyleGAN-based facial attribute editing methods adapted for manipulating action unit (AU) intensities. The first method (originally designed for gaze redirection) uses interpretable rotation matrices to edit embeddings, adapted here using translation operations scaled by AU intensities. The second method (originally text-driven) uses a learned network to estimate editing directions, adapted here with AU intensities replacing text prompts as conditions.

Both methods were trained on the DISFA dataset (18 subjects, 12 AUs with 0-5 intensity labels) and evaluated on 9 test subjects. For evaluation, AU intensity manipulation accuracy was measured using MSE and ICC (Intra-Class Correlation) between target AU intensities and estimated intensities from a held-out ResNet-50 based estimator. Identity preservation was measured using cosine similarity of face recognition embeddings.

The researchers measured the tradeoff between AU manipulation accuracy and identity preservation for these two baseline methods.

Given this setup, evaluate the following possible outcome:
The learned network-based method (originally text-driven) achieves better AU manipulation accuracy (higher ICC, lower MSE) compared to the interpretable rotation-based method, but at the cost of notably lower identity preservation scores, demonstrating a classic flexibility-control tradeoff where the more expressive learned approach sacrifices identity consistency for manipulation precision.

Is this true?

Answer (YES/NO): NO